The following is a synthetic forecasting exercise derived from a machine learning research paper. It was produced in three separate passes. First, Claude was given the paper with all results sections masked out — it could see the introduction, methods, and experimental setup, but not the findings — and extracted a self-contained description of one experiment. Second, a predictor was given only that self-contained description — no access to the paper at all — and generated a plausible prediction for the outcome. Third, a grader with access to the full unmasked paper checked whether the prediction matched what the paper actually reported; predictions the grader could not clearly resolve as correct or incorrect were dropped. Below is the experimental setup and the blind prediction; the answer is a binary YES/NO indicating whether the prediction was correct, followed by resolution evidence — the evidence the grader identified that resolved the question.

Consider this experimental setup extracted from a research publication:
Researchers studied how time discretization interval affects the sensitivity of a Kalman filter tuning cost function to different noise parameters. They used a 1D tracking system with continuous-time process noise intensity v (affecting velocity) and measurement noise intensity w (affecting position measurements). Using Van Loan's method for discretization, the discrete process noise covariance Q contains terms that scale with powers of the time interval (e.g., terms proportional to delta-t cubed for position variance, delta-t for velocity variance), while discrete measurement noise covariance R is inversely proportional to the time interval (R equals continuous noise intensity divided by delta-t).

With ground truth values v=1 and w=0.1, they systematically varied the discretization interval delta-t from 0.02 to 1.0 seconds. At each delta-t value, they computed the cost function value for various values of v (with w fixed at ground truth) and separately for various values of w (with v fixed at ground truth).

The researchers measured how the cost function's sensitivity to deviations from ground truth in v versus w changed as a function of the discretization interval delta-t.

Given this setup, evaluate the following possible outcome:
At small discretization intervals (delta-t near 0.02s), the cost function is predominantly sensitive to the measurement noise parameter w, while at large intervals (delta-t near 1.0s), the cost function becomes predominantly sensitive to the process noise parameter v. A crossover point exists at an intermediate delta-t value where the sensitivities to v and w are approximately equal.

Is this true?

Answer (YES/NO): YES